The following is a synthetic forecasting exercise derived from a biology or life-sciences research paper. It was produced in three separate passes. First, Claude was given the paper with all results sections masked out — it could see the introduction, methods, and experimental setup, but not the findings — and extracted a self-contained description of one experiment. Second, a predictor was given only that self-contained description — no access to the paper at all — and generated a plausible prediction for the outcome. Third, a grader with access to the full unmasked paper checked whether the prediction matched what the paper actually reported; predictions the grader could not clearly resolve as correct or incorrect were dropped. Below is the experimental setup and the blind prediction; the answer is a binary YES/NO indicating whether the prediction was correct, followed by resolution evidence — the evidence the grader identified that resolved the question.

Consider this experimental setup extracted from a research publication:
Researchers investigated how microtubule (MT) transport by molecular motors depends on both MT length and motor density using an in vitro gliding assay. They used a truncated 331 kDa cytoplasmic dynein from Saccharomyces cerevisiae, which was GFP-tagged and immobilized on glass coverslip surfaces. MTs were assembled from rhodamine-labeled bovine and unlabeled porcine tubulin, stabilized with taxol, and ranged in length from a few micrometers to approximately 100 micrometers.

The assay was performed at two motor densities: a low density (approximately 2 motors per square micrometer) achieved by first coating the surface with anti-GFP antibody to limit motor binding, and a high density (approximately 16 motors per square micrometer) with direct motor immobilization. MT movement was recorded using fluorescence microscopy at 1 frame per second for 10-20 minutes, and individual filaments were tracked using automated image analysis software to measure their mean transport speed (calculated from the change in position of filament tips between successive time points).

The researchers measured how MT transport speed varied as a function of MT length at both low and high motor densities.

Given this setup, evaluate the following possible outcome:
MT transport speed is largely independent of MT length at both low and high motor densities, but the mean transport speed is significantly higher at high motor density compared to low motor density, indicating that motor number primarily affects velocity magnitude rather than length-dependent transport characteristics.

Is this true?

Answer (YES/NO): NO